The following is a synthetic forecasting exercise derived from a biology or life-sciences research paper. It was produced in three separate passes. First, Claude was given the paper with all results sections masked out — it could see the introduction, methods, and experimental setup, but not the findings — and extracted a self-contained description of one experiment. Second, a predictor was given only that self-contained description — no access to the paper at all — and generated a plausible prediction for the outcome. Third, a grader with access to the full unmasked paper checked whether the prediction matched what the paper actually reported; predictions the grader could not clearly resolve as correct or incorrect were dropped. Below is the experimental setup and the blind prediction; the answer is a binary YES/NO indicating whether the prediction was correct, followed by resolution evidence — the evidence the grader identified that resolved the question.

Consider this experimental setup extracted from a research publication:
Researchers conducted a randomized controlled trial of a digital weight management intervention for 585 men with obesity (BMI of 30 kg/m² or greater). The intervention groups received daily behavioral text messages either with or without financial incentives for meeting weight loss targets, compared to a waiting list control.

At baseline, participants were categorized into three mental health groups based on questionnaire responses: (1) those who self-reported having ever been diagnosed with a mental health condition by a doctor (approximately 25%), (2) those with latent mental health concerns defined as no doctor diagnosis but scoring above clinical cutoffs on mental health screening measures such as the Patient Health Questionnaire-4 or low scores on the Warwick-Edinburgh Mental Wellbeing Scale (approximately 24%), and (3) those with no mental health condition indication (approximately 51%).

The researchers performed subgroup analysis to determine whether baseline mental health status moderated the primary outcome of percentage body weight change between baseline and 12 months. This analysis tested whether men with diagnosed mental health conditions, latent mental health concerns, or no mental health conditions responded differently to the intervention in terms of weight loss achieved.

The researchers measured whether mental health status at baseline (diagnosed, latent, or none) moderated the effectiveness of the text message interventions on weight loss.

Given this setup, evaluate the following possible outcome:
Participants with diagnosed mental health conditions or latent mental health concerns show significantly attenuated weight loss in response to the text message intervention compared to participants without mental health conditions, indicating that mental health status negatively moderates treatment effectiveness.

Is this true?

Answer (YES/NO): NO